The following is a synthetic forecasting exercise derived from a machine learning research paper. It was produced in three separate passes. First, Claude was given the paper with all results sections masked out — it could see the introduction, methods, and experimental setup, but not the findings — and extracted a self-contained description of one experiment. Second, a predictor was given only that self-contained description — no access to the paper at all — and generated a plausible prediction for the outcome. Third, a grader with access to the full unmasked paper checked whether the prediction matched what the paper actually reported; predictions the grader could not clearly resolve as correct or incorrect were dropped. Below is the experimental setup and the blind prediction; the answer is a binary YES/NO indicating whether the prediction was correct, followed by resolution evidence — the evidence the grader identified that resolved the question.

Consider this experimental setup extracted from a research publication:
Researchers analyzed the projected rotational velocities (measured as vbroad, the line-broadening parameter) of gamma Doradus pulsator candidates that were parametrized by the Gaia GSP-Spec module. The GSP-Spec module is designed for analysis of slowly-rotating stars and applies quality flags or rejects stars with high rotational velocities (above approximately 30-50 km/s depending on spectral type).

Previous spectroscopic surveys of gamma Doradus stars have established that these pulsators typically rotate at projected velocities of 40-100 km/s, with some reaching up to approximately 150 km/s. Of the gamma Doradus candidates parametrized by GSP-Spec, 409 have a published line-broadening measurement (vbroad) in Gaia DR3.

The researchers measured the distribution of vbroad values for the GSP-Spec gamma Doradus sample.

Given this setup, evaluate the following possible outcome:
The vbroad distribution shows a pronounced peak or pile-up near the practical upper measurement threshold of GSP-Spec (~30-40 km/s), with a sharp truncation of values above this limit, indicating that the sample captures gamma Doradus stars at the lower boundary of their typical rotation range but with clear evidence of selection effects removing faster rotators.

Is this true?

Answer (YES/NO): NO